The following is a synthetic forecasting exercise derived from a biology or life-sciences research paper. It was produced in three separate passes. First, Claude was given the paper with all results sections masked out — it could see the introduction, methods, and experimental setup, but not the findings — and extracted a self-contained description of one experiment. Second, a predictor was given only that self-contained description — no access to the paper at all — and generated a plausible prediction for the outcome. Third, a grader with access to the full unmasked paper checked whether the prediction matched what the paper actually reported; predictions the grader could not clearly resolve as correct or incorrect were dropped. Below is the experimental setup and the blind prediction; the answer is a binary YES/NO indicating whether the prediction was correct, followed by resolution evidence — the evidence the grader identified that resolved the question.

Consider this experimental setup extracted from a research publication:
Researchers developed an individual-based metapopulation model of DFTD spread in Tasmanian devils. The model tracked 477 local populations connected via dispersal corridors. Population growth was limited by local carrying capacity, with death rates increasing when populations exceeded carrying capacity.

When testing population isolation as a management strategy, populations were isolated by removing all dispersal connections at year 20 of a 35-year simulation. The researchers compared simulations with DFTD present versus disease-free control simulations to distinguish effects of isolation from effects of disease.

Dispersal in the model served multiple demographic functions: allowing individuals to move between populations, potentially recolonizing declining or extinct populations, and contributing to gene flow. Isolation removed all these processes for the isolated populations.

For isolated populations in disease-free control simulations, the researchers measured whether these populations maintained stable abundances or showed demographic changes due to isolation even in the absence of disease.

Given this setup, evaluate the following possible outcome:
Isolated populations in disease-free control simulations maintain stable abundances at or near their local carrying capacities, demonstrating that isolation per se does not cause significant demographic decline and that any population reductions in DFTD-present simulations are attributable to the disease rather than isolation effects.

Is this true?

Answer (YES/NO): NO